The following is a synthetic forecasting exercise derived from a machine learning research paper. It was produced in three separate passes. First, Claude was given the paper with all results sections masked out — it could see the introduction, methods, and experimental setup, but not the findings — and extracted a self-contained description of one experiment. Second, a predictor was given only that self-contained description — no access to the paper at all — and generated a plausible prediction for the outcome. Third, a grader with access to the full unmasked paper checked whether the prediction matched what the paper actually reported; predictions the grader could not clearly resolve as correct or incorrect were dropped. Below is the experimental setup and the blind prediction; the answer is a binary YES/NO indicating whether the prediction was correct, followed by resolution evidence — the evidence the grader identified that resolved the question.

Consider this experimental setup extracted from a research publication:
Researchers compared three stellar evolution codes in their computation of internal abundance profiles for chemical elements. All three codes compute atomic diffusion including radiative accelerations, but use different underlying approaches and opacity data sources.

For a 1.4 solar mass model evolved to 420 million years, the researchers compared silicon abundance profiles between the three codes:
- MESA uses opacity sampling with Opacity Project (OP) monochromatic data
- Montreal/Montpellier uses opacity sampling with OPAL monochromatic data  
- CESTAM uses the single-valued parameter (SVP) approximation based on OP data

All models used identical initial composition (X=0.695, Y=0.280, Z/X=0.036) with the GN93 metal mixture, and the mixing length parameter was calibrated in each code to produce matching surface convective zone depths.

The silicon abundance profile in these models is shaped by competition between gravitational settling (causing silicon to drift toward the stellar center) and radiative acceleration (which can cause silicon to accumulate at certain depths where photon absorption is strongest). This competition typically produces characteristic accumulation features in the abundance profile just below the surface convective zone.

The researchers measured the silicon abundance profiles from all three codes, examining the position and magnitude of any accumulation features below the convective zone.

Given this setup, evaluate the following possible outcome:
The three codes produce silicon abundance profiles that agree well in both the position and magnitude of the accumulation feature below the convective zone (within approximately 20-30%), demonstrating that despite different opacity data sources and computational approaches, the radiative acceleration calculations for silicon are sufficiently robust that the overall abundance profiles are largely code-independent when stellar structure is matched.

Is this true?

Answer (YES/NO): NO